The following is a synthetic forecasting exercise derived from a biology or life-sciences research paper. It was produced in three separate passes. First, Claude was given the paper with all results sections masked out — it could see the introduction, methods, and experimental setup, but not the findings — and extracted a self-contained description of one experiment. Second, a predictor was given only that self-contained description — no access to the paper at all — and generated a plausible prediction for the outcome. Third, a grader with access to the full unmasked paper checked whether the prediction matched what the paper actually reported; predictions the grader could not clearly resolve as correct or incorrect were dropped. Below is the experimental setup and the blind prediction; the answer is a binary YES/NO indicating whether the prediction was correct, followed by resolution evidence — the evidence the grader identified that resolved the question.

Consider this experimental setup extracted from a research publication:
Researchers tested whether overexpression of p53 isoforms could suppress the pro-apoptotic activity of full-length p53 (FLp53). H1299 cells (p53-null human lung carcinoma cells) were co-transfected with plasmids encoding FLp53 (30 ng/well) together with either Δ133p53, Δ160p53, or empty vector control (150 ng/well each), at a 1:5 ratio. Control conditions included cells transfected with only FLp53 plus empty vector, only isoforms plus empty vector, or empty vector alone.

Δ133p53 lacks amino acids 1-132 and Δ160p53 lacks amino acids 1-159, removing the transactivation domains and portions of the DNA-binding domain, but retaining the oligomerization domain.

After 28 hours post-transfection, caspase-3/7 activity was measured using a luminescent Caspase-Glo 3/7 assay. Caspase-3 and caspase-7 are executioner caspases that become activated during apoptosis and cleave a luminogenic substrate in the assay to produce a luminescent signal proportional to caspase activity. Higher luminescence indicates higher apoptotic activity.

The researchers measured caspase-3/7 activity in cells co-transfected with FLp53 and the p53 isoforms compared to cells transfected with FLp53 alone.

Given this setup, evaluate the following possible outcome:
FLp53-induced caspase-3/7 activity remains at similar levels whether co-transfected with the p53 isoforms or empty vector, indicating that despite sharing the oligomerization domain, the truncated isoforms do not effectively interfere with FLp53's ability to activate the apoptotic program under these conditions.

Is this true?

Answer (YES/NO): NO